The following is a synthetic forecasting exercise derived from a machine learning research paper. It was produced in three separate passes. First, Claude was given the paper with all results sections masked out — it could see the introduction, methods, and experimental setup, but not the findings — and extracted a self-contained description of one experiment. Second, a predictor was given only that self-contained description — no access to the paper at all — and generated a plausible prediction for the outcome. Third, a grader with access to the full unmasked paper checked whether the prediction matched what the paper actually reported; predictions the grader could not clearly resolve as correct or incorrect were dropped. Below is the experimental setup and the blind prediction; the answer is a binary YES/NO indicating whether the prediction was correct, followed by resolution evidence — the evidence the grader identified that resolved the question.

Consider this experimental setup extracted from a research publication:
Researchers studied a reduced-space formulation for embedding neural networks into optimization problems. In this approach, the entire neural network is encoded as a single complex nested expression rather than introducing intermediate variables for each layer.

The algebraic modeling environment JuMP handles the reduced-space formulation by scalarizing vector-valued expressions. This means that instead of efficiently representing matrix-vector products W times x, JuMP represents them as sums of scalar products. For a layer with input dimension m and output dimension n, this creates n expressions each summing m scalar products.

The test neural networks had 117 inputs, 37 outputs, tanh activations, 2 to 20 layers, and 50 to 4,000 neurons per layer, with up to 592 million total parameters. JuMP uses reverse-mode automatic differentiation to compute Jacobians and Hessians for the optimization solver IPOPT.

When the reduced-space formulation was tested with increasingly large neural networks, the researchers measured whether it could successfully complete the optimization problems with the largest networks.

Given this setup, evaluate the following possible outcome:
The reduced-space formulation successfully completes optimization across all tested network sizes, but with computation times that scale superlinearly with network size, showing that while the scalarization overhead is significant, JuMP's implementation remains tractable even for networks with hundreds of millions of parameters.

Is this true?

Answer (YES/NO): NO